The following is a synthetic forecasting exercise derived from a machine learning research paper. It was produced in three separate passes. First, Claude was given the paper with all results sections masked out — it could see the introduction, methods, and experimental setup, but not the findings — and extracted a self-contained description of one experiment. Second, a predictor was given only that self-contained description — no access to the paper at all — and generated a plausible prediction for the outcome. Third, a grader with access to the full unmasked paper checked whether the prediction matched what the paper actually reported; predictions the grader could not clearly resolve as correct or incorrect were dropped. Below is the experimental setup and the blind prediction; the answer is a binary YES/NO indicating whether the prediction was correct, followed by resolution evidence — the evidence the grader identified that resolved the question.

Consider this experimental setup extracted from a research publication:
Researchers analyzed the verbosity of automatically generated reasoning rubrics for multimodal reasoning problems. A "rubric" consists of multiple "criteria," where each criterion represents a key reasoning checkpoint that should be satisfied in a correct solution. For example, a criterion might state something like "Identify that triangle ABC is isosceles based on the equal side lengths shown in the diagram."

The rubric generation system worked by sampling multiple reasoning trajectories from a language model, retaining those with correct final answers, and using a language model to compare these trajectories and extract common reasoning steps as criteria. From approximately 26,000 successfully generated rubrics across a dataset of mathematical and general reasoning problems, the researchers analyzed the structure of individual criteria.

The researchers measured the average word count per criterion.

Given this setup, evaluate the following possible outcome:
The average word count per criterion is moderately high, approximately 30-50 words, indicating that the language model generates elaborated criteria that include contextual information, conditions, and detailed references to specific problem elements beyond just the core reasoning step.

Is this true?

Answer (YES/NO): NO